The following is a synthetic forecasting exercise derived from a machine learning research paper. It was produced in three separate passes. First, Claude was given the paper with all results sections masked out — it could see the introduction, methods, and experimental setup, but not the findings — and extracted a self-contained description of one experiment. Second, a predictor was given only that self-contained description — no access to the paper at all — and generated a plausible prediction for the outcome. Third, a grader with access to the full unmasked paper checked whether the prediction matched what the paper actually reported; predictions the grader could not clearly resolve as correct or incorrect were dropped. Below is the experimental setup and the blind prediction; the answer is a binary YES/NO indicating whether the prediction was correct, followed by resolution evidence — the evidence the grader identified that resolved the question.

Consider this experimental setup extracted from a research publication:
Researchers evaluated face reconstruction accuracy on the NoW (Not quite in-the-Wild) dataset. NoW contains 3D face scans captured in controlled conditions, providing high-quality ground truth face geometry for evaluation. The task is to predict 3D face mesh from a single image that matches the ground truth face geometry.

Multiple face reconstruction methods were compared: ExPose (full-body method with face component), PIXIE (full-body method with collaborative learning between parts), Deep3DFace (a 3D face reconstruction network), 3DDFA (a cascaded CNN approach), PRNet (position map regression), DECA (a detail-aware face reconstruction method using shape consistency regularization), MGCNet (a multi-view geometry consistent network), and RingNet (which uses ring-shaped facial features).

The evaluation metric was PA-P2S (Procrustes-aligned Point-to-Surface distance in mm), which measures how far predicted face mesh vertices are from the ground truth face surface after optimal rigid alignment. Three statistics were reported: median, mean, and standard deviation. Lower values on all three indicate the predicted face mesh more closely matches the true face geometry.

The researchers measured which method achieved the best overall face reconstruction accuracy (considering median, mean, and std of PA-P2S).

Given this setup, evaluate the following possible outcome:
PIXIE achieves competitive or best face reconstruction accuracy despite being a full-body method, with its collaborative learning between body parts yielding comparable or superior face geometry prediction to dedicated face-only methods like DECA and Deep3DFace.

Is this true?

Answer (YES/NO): NO